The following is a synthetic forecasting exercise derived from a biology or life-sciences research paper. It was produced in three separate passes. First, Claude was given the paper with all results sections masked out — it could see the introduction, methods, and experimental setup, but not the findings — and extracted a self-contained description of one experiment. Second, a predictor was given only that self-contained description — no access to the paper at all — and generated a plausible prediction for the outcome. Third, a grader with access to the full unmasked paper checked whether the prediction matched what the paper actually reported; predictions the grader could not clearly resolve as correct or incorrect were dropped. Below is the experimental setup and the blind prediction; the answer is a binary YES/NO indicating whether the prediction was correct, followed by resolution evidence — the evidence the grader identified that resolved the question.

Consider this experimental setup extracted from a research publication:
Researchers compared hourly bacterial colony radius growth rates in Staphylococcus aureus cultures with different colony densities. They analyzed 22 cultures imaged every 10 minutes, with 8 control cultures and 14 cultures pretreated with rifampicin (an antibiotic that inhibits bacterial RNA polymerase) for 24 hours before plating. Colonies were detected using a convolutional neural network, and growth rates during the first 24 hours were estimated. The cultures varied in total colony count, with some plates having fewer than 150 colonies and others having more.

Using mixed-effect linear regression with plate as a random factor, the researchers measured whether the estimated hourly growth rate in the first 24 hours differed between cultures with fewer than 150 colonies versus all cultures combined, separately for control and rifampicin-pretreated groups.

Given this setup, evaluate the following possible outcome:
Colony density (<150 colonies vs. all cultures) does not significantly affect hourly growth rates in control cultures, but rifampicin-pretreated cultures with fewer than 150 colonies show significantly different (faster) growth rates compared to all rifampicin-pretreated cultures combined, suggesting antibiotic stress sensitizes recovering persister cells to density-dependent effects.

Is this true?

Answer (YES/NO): NO